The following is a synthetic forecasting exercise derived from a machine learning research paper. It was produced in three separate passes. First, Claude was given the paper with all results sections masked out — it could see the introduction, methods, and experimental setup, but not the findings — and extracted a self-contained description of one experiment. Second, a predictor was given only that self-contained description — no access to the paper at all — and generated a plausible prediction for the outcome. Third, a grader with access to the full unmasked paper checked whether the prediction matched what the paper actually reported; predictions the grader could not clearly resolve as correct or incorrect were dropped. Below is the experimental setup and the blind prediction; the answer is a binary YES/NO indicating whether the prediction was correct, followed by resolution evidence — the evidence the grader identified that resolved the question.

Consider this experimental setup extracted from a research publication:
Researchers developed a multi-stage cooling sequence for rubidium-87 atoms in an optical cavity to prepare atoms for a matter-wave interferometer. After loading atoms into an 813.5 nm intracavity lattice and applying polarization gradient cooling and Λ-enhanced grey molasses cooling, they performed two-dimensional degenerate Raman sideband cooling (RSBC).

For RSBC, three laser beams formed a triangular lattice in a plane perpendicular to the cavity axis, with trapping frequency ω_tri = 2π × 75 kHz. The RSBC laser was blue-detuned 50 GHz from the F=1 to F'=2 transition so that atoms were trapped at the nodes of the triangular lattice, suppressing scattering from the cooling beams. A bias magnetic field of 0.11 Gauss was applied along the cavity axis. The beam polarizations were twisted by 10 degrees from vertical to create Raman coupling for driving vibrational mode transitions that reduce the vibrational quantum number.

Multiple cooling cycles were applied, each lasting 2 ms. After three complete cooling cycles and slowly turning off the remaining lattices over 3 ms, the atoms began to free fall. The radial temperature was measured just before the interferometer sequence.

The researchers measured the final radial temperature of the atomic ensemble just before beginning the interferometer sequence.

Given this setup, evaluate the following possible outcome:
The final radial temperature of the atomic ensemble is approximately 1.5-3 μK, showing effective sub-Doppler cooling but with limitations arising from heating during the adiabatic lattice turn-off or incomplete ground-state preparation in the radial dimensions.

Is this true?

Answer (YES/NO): NO